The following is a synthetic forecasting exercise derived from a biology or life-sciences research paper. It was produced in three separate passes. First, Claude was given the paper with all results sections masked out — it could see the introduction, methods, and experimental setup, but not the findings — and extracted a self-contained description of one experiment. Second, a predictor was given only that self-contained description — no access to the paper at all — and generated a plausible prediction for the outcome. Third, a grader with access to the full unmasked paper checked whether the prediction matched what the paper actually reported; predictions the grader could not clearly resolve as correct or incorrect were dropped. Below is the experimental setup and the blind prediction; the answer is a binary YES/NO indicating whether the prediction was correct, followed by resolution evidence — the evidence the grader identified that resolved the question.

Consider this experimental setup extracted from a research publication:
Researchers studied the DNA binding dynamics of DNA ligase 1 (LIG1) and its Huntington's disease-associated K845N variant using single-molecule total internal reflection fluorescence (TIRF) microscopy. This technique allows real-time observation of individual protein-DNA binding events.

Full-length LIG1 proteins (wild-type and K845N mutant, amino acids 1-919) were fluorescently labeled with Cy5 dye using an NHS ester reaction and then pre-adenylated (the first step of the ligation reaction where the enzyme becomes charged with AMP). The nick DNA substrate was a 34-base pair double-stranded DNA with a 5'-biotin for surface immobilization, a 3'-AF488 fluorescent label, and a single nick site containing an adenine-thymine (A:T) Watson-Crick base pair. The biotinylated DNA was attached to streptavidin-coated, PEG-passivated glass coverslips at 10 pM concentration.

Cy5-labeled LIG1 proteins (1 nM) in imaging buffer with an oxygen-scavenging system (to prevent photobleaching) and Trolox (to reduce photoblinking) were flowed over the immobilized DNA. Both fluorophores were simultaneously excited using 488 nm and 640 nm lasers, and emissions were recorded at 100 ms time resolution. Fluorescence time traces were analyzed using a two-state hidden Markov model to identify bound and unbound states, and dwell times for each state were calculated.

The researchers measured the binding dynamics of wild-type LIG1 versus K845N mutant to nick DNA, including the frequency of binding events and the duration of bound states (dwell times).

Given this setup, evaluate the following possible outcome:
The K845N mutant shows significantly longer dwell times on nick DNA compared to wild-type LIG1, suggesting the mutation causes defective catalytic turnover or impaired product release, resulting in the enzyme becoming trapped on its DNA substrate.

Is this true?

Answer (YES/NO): NO